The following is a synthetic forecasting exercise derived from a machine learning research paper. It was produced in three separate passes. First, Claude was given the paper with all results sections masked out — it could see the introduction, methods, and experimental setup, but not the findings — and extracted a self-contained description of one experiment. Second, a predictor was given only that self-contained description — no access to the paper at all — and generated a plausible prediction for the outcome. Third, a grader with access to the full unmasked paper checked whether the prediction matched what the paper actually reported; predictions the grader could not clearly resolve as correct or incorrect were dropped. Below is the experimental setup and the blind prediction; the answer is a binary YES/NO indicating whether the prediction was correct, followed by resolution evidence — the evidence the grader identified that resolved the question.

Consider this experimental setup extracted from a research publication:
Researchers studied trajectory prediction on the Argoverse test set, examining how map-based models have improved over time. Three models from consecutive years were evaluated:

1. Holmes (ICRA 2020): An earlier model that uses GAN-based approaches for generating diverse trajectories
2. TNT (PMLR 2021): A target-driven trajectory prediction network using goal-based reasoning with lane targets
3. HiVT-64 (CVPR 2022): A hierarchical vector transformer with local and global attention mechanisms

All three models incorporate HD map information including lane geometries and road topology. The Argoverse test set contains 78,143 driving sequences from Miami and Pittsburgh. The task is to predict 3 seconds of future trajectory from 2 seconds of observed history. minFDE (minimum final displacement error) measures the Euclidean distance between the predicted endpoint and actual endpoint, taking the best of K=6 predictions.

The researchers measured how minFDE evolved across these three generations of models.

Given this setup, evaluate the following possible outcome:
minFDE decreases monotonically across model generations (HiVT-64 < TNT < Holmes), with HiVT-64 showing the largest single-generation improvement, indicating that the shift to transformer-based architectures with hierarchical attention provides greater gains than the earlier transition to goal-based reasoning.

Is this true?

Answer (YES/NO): NO